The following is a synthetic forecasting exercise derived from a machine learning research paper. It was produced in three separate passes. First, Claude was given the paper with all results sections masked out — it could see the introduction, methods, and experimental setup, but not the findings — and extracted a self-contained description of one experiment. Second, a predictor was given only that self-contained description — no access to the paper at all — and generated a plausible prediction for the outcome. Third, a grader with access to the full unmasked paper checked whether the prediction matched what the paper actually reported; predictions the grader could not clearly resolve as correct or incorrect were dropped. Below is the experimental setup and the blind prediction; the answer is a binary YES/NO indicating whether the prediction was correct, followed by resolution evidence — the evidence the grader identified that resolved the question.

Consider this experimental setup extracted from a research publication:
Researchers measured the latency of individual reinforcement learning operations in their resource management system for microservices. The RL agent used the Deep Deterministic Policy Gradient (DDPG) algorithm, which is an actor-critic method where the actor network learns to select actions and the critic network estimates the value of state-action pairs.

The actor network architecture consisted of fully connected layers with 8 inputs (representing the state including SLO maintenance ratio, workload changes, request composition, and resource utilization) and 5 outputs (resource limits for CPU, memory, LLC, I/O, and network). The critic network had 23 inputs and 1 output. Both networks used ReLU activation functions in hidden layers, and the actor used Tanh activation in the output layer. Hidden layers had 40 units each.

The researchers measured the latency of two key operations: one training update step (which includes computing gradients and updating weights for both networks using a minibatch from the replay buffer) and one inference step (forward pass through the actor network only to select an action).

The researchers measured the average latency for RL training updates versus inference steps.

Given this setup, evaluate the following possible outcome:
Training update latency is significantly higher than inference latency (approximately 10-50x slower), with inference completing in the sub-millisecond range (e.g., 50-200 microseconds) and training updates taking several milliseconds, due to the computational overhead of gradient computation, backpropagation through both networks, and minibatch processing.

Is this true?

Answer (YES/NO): NO